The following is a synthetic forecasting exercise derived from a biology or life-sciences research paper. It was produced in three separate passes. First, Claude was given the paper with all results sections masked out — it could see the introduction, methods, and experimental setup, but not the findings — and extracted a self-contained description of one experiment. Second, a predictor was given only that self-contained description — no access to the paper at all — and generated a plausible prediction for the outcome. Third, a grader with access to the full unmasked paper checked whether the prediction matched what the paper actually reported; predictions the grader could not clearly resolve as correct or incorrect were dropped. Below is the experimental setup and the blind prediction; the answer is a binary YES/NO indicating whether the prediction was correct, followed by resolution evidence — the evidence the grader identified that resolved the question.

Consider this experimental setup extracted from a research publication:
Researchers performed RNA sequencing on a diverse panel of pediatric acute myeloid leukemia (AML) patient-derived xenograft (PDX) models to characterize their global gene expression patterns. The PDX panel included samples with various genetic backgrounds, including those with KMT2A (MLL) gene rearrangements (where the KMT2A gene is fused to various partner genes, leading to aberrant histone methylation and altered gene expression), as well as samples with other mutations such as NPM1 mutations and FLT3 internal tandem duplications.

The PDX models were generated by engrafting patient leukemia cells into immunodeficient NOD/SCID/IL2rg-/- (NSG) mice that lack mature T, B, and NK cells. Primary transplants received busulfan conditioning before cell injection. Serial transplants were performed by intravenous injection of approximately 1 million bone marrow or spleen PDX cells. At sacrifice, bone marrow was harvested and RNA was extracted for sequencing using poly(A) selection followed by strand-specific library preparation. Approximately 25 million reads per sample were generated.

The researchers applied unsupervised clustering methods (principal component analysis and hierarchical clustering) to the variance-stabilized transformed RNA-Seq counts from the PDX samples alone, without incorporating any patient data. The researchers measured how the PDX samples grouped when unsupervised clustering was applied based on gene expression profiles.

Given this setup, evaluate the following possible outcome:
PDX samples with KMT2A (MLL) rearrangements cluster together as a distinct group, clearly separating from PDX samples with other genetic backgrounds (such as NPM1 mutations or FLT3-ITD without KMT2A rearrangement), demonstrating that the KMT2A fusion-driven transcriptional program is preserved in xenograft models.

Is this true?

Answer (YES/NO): YES